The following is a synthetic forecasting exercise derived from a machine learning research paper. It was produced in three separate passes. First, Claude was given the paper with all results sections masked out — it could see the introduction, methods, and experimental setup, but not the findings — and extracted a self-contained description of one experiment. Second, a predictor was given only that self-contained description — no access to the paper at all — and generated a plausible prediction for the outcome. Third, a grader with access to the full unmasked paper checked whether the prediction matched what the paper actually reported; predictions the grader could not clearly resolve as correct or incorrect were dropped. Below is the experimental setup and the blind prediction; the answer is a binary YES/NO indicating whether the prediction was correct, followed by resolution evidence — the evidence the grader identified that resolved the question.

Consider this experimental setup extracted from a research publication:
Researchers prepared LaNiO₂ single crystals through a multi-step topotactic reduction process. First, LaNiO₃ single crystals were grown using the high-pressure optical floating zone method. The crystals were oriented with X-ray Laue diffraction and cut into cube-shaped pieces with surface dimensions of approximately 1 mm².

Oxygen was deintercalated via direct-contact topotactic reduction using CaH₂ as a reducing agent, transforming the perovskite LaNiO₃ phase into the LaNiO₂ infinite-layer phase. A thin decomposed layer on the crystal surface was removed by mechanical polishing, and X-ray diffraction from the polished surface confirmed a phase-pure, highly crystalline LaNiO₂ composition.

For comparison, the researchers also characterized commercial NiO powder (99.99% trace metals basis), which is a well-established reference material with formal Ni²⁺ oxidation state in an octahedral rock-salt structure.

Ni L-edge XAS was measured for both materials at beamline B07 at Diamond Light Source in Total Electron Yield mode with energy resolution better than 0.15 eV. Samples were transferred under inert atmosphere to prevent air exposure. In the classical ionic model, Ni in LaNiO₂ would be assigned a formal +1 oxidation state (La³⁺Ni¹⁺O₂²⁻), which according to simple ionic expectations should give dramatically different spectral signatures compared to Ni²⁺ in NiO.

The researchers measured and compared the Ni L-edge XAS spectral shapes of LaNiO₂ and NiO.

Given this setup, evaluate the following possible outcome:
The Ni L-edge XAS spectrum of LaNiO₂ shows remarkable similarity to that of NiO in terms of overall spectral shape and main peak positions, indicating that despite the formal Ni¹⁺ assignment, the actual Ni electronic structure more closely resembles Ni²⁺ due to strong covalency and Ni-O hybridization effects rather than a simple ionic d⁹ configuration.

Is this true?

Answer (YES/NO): NO